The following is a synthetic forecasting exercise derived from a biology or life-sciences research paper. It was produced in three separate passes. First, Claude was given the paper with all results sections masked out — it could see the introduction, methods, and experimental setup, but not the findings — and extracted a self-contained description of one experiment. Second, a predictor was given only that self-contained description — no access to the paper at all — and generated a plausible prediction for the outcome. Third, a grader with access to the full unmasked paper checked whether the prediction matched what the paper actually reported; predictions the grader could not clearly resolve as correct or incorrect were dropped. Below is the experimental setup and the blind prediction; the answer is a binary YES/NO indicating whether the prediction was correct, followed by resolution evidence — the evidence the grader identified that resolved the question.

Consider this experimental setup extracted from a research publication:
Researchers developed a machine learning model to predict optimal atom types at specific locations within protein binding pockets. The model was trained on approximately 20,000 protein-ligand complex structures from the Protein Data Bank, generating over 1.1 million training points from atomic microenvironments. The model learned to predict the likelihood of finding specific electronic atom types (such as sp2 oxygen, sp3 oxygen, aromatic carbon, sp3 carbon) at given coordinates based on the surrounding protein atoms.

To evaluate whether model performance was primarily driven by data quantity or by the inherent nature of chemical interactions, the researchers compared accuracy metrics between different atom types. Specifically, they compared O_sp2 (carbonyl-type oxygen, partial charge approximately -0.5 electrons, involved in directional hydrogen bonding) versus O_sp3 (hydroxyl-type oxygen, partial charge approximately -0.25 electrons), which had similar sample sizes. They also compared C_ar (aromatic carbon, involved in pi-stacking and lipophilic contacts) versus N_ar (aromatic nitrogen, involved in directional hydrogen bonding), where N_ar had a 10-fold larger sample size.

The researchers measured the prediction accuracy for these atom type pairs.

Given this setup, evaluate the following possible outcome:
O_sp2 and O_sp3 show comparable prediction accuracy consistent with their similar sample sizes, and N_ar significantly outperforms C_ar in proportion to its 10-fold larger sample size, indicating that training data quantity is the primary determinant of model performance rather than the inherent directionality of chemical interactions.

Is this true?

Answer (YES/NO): NO